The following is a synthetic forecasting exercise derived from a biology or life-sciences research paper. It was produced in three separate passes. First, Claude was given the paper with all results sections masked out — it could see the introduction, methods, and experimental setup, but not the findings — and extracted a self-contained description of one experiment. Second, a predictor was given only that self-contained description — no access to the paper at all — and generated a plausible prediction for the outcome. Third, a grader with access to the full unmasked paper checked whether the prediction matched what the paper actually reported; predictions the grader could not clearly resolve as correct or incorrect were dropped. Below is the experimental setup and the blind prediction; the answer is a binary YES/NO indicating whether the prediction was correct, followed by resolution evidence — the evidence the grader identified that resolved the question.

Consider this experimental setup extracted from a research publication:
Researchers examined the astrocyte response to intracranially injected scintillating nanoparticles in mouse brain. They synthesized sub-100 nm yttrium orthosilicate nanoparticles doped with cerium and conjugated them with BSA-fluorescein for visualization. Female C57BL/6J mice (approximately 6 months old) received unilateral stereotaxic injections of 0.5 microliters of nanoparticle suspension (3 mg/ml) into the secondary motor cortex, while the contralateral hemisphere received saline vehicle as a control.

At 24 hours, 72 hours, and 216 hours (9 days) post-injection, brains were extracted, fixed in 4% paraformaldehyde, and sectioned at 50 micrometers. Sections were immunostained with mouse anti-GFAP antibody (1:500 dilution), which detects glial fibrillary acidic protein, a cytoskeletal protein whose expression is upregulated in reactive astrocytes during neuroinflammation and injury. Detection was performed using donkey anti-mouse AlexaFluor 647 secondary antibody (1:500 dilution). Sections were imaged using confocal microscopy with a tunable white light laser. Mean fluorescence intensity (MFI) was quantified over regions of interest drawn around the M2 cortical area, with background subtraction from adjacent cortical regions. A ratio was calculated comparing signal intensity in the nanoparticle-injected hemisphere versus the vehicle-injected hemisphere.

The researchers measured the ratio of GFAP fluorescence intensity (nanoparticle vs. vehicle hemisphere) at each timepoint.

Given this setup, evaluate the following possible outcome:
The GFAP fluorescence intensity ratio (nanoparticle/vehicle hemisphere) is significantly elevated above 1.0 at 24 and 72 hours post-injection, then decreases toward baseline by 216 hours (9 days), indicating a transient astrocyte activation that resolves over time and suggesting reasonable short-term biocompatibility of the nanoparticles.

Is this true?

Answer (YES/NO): NO